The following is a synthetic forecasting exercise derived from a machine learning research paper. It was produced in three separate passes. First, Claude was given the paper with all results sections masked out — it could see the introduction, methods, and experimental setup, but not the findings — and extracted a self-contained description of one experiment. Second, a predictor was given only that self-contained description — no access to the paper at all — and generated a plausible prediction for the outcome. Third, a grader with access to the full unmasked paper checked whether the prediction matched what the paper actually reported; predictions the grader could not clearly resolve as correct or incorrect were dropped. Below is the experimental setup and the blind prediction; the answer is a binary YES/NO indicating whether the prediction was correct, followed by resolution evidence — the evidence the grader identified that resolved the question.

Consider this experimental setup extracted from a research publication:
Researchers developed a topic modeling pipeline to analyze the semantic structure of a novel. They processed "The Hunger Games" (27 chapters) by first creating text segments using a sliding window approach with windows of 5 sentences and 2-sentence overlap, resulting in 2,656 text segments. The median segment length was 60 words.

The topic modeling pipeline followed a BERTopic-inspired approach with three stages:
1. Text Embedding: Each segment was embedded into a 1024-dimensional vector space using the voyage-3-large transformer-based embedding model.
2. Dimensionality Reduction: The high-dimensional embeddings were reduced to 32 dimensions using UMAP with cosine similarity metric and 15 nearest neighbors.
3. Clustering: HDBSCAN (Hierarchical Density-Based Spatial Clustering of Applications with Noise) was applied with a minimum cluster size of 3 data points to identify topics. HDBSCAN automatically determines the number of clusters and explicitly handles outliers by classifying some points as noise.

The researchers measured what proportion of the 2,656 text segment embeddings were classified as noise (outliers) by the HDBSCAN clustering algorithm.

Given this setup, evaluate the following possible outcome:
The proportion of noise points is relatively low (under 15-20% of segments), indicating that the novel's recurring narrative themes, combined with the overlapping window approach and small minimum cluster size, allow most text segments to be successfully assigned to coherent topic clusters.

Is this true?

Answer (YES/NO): NO